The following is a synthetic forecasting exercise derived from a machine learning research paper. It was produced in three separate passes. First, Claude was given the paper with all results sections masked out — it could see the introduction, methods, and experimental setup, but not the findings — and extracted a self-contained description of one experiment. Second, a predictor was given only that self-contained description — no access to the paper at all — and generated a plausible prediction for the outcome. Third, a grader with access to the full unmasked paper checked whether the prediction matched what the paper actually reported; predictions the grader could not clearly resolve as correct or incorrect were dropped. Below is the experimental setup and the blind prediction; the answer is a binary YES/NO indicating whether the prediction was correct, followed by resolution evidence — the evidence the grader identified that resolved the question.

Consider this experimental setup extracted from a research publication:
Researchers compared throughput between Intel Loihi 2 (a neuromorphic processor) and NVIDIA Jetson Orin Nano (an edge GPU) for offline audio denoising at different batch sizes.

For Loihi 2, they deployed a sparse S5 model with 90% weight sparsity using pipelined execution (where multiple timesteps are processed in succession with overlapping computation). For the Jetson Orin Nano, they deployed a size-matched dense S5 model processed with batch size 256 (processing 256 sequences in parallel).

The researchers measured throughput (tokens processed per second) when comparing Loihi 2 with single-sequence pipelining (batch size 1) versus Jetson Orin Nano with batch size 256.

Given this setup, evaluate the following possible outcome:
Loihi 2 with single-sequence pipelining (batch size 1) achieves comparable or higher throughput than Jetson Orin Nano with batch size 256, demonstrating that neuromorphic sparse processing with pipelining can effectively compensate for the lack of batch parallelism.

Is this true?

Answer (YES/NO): NO